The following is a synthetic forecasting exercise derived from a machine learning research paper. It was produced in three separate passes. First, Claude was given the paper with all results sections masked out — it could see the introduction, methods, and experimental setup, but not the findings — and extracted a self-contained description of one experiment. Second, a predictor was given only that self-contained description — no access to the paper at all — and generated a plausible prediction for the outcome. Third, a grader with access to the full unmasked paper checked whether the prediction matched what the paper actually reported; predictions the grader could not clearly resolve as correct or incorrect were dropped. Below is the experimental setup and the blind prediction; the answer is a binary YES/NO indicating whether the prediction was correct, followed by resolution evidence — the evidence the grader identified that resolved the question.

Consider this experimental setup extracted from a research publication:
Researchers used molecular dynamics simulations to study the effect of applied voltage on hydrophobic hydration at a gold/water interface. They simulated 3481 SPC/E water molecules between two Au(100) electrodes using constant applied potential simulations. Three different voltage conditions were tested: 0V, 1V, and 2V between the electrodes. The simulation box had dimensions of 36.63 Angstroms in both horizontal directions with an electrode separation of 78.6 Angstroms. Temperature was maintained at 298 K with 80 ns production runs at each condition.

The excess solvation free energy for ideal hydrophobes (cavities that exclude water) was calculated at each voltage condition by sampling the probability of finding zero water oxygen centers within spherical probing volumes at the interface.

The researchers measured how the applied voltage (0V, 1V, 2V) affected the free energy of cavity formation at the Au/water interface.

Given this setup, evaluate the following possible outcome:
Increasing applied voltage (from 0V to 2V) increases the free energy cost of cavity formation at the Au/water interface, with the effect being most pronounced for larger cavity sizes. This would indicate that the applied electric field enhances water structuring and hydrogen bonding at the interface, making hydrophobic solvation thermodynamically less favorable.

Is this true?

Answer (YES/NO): NO